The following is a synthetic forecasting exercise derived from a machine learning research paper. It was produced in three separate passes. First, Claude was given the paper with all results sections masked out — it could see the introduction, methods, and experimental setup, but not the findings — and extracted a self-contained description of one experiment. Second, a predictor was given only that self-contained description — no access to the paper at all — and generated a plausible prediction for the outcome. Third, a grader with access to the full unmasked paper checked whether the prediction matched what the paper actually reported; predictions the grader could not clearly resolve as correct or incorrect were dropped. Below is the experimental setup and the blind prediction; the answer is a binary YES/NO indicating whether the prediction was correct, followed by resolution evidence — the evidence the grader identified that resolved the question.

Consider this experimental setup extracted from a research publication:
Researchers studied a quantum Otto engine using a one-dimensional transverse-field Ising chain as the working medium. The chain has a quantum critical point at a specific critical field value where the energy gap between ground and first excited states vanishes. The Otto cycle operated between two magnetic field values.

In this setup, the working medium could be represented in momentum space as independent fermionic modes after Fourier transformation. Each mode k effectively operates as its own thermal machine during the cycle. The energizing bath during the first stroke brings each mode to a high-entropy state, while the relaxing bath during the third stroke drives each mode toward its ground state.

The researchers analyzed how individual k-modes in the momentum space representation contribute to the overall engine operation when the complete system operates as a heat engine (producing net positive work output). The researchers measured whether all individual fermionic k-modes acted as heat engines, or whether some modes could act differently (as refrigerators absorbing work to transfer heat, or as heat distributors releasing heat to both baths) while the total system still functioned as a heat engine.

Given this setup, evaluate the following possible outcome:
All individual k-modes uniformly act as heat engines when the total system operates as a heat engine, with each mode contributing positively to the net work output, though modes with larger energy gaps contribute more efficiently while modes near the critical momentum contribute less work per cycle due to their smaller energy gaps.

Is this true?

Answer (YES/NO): NO